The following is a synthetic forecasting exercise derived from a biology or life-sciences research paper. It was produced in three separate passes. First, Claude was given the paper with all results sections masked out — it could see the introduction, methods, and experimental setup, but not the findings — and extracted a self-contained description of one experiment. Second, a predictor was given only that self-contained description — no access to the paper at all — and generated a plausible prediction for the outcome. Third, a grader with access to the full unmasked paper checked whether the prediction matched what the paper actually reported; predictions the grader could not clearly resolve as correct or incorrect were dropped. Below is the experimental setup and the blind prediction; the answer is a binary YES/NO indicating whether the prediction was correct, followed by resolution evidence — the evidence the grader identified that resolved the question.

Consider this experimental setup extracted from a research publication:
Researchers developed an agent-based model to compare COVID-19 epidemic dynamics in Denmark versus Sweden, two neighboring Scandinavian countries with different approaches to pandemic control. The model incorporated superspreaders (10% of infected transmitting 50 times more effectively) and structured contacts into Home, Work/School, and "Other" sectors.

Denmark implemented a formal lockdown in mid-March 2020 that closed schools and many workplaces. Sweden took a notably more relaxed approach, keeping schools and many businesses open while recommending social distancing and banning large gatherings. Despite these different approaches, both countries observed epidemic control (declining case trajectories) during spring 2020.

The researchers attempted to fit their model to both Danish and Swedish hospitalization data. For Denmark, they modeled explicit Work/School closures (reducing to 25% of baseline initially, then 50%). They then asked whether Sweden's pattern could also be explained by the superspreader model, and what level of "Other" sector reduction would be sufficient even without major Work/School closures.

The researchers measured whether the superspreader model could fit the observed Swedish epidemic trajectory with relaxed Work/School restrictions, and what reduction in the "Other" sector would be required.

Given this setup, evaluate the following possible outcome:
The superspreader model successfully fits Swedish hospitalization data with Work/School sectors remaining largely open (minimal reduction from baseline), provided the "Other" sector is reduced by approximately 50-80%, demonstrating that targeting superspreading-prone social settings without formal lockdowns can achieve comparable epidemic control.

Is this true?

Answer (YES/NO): NO